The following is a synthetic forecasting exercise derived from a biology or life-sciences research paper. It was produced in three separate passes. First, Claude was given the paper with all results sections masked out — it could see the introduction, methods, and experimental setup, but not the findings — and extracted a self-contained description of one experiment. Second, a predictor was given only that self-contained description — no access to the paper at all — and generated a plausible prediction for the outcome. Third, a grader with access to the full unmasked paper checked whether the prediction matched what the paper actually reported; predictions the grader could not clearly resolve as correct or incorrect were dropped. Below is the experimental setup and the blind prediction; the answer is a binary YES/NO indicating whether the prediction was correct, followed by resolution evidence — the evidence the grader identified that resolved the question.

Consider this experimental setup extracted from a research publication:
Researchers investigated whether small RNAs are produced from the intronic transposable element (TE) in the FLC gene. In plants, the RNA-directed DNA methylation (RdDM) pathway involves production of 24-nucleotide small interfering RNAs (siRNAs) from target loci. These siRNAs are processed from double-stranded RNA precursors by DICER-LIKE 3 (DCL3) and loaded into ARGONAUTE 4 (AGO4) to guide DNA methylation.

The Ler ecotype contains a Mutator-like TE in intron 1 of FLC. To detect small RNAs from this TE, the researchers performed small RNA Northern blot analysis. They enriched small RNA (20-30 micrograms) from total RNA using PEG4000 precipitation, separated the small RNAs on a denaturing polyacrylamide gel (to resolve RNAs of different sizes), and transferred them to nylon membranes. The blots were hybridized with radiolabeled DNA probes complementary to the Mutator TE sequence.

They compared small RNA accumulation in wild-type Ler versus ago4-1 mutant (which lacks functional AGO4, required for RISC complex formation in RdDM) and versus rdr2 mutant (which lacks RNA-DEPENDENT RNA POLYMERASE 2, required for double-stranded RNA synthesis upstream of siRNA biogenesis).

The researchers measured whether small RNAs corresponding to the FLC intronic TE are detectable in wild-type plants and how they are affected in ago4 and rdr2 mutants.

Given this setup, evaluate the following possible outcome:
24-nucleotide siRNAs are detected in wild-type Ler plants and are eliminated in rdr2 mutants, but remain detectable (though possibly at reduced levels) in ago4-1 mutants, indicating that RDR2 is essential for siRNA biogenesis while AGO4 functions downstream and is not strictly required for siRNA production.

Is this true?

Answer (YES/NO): NO